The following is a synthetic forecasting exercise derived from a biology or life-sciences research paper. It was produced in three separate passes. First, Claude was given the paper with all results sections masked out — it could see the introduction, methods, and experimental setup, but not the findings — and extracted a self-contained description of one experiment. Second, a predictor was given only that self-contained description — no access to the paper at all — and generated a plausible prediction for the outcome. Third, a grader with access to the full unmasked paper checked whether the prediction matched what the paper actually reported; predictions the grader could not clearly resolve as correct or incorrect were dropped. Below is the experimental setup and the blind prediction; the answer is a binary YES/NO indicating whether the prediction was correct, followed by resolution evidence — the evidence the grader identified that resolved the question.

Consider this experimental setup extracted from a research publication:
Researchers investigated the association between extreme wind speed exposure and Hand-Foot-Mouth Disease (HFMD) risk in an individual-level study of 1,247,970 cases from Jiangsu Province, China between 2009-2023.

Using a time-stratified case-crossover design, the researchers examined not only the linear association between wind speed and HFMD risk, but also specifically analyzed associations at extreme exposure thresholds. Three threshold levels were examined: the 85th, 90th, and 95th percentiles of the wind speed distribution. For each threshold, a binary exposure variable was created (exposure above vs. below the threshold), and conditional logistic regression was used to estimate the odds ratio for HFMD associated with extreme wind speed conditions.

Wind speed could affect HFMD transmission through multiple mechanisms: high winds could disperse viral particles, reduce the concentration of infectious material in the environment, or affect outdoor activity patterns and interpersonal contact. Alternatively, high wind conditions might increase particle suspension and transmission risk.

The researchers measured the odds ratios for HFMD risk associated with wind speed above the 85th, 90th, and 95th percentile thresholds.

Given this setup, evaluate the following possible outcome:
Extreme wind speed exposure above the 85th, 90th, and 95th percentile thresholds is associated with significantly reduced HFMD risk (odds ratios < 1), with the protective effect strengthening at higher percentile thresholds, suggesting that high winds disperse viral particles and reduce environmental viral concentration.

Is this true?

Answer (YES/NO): YES